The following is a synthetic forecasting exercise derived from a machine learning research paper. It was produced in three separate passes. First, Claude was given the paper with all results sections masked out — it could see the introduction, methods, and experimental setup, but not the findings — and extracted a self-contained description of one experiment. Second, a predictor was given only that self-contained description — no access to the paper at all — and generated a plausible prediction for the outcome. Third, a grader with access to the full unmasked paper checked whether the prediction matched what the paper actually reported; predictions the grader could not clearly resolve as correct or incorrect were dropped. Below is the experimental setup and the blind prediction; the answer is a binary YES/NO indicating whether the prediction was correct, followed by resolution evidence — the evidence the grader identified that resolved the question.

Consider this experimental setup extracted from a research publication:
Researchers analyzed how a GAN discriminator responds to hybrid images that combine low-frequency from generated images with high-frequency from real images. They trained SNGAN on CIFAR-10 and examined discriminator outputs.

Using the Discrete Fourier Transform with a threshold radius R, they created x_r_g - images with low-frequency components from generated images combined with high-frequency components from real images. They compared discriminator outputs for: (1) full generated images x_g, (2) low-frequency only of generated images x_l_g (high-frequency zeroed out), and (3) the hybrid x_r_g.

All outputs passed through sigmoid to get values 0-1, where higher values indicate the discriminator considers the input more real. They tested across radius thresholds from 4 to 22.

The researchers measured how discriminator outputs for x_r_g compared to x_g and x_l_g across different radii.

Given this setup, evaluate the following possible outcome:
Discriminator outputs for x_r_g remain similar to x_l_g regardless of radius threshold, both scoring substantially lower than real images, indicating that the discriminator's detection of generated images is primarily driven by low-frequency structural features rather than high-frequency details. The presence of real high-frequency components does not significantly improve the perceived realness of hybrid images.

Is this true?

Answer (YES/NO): NO